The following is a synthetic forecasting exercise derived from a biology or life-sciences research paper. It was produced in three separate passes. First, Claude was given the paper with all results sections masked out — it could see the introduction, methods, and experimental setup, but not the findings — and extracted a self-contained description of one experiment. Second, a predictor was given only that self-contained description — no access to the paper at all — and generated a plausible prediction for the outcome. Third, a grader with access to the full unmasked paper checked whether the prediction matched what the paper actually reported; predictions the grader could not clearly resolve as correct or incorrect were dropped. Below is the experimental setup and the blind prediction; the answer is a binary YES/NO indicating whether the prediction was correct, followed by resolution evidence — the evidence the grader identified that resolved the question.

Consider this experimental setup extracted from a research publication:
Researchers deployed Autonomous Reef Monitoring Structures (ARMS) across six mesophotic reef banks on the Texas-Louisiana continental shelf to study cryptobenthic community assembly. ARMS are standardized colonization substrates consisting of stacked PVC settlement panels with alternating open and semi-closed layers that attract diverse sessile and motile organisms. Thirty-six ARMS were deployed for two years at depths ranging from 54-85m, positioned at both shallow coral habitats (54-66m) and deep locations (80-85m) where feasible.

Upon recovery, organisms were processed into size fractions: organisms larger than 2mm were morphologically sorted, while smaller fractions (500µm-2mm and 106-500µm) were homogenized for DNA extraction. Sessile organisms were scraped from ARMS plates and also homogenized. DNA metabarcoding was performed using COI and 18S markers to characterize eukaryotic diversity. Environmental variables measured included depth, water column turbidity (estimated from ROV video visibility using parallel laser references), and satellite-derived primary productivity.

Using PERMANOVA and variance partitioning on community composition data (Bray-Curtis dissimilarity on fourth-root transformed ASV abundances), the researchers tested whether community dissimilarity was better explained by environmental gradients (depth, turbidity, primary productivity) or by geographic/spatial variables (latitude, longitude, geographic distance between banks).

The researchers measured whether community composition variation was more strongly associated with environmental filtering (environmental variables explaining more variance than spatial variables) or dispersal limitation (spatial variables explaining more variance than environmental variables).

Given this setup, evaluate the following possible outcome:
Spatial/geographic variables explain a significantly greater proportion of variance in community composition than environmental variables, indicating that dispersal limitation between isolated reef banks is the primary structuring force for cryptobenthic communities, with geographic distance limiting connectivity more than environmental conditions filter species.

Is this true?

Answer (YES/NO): NO